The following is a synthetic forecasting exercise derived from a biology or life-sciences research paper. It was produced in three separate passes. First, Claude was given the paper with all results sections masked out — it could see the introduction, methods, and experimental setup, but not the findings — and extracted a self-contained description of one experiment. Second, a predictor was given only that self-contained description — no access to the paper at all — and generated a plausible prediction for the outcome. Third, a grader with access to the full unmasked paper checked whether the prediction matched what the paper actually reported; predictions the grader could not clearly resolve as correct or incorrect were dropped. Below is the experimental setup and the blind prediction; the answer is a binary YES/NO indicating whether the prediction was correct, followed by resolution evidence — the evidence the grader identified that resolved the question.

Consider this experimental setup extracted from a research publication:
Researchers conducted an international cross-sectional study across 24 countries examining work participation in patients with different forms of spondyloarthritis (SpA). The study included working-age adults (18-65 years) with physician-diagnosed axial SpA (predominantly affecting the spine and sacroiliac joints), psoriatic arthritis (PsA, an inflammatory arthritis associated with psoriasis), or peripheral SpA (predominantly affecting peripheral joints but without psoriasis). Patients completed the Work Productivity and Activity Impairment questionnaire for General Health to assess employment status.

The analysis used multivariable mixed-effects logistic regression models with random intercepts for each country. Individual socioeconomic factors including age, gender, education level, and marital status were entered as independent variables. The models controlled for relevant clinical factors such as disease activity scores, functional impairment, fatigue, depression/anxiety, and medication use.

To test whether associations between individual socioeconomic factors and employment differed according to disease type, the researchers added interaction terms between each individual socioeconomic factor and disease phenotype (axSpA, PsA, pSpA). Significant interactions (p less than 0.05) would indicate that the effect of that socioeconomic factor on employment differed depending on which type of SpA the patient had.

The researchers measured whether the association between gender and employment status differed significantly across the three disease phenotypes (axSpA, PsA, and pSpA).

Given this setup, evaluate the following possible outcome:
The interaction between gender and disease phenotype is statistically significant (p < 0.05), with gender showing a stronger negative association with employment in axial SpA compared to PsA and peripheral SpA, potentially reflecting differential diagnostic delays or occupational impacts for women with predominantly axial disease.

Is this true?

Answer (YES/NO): NO